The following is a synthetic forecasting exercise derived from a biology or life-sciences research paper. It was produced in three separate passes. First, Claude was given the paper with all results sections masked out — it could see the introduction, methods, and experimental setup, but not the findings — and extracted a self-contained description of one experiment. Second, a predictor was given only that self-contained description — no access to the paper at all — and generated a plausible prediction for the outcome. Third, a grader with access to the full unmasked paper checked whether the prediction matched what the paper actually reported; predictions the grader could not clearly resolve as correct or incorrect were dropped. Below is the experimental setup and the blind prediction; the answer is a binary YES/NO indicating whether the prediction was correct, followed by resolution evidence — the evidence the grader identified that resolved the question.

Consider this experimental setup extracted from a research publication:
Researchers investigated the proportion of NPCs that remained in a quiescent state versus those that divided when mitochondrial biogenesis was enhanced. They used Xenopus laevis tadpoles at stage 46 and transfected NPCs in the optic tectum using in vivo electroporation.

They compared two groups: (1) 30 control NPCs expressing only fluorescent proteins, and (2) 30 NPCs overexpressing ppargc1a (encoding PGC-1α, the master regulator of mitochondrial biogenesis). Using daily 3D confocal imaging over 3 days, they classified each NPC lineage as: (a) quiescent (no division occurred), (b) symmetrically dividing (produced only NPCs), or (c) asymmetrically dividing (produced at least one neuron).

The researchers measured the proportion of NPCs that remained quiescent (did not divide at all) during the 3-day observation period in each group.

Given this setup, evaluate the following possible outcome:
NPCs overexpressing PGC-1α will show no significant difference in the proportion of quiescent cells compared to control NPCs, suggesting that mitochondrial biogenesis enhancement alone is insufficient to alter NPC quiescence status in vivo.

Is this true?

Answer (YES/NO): YES